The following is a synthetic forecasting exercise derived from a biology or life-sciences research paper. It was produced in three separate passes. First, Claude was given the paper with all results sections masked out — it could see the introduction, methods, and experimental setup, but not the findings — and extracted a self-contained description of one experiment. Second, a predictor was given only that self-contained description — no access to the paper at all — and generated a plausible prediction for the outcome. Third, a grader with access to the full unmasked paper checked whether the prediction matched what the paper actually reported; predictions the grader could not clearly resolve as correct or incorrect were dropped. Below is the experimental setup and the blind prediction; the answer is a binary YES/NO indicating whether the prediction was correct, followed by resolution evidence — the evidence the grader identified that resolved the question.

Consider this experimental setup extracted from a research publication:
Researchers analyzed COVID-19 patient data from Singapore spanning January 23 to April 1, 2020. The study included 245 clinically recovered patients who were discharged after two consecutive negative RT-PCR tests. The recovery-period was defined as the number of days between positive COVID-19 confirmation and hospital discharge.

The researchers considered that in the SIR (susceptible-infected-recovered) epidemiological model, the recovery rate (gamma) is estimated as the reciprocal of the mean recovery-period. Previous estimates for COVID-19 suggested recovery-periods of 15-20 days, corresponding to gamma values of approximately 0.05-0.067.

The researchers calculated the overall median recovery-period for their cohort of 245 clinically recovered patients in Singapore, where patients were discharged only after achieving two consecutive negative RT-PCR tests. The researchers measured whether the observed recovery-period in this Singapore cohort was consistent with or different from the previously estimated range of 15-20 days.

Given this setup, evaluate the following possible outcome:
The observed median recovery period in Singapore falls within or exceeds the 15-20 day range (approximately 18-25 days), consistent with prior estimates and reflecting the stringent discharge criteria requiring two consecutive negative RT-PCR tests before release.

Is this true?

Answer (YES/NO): NO